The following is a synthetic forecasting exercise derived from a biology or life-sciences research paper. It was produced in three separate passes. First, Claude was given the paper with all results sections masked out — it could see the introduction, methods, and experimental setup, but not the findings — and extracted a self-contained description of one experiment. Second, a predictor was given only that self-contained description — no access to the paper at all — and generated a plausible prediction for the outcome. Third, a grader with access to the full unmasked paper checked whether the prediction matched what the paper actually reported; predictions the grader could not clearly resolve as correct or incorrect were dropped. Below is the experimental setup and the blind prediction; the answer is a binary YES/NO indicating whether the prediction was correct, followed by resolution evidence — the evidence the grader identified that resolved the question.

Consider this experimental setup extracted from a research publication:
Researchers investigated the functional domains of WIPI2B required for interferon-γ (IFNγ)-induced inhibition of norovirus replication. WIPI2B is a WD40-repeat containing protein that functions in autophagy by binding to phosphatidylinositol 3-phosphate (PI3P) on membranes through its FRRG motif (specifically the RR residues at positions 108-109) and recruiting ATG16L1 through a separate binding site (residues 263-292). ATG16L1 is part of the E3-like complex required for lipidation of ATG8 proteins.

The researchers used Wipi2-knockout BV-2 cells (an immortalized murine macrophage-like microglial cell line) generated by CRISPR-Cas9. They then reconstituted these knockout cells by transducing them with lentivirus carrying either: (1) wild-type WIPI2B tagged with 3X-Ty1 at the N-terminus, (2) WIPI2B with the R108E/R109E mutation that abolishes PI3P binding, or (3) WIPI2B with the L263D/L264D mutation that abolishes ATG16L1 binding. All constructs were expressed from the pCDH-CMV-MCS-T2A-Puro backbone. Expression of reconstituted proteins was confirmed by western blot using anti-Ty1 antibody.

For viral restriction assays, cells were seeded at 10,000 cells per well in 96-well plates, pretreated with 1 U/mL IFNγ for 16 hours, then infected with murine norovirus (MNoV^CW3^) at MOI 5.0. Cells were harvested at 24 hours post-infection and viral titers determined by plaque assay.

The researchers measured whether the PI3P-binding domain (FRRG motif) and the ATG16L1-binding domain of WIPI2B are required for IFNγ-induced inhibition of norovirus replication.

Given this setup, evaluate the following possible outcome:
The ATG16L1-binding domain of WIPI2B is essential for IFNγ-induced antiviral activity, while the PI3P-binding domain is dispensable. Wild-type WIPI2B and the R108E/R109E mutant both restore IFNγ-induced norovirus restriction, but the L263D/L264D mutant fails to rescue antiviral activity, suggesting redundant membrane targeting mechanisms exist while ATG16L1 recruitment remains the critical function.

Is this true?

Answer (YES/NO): NO